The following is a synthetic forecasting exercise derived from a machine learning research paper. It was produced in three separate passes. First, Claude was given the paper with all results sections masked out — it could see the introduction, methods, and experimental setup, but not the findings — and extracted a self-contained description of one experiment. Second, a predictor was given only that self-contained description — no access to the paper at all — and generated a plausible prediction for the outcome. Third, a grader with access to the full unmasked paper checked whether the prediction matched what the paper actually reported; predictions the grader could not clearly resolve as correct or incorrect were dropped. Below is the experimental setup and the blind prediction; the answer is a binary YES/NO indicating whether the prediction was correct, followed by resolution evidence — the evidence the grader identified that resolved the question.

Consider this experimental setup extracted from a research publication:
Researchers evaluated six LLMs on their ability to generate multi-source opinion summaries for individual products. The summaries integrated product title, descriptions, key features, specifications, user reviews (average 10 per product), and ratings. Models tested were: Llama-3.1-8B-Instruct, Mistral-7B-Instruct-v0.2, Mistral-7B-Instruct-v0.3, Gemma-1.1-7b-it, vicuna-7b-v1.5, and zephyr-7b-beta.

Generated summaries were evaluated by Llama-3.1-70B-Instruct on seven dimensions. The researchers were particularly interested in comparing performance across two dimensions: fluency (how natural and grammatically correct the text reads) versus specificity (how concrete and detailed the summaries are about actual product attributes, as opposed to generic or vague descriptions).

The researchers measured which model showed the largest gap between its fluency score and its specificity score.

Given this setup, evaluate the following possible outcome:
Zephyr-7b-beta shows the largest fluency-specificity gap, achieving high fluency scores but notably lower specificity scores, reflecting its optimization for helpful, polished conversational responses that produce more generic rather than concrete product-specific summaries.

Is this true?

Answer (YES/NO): NO